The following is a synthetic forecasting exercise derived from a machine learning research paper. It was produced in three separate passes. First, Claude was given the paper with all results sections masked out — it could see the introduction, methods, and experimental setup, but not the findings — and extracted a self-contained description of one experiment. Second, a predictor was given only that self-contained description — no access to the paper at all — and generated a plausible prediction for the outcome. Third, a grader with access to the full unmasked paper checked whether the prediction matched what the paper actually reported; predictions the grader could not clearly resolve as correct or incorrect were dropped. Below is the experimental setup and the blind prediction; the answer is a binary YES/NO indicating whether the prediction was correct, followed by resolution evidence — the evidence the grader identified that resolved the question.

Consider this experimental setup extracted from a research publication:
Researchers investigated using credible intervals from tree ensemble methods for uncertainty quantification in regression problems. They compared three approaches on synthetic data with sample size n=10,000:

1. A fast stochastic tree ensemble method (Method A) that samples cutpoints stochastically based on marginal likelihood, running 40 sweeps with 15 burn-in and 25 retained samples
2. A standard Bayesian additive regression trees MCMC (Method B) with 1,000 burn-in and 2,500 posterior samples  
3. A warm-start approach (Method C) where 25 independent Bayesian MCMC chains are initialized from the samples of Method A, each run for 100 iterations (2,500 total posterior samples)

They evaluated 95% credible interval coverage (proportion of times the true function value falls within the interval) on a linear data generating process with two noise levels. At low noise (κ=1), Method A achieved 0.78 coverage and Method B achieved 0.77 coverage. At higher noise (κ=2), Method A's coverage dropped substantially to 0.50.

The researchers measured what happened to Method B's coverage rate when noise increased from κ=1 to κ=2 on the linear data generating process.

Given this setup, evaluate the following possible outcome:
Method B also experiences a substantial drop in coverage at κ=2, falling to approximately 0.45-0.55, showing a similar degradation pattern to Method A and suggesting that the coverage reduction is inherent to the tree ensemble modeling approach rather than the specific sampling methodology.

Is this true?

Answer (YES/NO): NO